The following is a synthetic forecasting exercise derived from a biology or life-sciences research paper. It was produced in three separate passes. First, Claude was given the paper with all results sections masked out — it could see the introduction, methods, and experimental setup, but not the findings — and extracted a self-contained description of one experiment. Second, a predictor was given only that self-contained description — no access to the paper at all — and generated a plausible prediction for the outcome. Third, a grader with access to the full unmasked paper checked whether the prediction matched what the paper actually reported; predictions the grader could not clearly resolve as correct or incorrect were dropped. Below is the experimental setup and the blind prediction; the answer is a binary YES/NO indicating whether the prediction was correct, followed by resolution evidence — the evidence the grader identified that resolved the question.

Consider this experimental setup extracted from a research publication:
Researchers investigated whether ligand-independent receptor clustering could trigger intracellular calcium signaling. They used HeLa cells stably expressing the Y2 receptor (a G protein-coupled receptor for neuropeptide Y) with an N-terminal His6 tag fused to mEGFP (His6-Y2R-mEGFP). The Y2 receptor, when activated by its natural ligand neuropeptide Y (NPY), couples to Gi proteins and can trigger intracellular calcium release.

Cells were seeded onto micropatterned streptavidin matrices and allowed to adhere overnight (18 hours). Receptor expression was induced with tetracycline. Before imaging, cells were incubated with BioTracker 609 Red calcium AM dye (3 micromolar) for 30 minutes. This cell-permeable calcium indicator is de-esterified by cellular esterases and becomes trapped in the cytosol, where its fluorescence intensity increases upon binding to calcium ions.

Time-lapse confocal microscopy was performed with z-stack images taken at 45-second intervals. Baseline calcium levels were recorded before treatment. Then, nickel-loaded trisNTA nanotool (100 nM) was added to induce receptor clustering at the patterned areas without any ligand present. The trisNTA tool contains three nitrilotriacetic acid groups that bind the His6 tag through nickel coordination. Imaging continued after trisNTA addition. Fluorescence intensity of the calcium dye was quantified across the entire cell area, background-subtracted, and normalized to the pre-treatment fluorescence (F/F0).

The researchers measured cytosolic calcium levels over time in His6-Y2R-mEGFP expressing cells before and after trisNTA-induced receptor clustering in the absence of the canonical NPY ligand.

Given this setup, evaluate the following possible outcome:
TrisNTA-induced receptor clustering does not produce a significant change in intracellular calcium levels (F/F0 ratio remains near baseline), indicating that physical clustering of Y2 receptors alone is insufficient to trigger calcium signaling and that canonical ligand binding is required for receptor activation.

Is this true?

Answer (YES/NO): NO